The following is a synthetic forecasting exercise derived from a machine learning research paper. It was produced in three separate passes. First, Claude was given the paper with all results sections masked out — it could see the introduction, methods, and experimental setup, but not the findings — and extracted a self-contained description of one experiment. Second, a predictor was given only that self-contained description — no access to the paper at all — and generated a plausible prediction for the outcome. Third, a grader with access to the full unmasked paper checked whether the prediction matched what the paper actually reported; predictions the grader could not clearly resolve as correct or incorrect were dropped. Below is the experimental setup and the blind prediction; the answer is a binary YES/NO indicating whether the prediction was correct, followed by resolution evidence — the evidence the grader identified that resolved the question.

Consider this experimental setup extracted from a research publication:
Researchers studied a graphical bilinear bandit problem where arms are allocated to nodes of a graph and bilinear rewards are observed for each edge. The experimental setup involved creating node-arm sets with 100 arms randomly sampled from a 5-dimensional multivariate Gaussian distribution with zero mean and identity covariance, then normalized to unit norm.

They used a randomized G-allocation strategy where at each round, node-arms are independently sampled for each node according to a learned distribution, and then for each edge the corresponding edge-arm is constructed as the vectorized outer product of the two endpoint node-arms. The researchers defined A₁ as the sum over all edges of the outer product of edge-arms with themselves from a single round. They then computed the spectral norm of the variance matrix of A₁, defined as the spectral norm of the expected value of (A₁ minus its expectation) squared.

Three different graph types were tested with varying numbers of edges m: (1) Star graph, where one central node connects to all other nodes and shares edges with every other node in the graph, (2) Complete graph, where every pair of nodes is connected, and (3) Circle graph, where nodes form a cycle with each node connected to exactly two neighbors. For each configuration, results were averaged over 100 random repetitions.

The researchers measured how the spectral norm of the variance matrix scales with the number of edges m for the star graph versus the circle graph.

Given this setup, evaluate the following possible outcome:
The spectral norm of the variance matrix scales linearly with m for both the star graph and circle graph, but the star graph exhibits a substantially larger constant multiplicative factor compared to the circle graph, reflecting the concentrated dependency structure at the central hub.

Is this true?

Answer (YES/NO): NO